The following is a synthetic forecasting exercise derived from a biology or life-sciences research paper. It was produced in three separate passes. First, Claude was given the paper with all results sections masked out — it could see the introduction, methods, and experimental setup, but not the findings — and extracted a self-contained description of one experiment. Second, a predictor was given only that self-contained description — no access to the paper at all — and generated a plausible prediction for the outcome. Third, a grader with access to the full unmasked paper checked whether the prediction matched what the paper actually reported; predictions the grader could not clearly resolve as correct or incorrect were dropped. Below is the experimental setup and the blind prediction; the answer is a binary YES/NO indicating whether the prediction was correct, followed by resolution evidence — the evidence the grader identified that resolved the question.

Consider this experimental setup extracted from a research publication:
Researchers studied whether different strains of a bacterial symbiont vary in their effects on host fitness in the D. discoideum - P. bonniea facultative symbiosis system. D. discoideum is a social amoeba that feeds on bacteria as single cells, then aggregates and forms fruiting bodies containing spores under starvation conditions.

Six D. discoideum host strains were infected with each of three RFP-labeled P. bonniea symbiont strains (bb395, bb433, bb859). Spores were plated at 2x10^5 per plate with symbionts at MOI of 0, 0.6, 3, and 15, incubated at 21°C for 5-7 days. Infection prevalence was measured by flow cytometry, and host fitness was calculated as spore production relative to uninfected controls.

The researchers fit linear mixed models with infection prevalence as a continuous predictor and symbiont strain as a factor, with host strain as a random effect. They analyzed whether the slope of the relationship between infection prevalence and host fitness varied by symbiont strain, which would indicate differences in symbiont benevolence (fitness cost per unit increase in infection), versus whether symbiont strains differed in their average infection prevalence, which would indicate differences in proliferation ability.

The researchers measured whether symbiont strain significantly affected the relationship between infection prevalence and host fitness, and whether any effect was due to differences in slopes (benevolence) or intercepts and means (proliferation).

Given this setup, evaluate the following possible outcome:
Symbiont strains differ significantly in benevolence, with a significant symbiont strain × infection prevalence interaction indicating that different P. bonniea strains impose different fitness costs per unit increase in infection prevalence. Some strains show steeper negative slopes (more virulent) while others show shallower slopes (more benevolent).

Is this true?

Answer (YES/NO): YES